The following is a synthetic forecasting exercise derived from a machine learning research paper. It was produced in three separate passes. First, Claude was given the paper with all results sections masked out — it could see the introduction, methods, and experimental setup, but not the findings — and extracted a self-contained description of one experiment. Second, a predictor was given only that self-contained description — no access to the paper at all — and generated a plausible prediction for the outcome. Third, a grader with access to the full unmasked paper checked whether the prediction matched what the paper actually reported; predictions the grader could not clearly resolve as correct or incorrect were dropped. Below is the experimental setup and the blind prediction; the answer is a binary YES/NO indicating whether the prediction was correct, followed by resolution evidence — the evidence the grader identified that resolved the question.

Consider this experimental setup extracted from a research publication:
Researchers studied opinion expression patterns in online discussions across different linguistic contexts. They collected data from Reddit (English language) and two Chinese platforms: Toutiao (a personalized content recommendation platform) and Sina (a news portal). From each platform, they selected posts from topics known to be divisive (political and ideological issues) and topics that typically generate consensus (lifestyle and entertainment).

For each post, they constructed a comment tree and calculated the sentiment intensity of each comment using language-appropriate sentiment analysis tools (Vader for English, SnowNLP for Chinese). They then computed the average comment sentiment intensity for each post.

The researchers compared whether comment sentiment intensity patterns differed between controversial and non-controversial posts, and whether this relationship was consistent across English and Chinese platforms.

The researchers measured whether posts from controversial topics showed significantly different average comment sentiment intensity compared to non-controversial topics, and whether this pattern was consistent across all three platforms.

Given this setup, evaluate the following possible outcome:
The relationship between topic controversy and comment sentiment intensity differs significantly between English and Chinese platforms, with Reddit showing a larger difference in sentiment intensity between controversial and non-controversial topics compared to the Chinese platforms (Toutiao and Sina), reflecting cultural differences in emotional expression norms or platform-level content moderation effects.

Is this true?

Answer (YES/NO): NO